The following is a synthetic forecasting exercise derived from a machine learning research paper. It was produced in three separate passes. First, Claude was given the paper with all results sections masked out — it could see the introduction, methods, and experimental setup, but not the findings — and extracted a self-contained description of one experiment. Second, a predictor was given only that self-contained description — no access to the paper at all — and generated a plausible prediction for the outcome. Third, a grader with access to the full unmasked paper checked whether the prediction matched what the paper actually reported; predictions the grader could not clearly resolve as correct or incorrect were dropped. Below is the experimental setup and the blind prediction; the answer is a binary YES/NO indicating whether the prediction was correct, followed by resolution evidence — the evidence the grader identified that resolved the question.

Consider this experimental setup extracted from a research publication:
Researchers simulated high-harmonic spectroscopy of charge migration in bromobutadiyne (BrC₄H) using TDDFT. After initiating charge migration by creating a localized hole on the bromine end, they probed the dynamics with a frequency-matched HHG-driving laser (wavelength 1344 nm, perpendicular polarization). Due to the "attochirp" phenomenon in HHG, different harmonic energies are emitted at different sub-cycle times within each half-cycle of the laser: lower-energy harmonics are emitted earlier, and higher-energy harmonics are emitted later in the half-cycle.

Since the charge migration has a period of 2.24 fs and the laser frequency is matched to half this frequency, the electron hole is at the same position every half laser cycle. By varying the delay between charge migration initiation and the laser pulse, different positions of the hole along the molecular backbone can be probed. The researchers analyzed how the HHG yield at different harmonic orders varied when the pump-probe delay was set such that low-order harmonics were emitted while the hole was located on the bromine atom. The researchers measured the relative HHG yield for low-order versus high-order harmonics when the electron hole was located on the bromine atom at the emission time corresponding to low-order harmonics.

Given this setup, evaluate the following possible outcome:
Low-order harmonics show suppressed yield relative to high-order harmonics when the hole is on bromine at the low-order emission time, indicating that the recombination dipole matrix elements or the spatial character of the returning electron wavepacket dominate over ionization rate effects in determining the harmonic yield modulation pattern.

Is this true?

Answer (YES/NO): YES